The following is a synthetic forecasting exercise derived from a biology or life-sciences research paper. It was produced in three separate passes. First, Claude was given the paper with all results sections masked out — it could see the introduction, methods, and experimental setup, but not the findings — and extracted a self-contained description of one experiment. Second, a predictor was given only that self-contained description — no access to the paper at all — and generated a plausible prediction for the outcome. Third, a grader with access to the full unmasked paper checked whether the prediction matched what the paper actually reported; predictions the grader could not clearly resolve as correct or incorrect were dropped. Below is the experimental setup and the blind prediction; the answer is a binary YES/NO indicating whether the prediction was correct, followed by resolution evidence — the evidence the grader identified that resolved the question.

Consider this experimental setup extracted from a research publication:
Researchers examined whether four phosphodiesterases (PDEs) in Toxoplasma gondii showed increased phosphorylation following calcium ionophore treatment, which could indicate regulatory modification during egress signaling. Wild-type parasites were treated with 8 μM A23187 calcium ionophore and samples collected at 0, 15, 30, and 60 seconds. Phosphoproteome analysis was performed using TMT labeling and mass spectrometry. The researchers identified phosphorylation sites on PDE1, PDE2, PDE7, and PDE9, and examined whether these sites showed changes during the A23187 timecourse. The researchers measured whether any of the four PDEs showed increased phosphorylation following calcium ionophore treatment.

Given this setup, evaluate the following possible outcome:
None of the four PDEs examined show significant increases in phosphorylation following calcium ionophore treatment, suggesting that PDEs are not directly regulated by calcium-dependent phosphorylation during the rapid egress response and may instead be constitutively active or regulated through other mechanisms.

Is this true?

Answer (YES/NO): NO